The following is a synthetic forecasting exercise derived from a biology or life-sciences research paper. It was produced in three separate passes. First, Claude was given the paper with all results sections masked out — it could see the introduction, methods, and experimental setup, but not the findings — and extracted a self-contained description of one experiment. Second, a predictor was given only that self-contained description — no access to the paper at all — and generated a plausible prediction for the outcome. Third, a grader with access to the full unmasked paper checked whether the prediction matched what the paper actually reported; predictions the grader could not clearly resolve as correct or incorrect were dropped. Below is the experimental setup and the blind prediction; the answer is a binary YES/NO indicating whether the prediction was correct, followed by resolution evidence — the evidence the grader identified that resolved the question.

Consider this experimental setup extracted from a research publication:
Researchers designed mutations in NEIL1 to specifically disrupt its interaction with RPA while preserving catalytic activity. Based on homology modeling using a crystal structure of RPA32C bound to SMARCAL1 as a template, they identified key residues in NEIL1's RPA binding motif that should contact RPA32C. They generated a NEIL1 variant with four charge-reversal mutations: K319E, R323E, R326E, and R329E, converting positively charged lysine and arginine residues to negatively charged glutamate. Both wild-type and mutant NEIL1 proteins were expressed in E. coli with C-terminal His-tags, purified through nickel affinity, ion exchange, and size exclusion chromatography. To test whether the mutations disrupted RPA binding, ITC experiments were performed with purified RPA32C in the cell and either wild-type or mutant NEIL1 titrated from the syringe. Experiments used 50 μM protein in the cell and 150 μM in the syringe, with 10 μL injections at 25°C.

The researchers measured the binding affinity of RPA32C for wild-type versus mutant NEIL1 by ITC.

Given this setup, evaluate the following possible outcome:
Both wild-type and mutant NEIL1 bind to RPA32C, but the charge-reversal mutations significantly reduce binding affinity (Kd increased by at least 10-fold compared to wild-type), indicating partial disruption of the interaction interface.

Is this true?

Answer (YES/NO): NO